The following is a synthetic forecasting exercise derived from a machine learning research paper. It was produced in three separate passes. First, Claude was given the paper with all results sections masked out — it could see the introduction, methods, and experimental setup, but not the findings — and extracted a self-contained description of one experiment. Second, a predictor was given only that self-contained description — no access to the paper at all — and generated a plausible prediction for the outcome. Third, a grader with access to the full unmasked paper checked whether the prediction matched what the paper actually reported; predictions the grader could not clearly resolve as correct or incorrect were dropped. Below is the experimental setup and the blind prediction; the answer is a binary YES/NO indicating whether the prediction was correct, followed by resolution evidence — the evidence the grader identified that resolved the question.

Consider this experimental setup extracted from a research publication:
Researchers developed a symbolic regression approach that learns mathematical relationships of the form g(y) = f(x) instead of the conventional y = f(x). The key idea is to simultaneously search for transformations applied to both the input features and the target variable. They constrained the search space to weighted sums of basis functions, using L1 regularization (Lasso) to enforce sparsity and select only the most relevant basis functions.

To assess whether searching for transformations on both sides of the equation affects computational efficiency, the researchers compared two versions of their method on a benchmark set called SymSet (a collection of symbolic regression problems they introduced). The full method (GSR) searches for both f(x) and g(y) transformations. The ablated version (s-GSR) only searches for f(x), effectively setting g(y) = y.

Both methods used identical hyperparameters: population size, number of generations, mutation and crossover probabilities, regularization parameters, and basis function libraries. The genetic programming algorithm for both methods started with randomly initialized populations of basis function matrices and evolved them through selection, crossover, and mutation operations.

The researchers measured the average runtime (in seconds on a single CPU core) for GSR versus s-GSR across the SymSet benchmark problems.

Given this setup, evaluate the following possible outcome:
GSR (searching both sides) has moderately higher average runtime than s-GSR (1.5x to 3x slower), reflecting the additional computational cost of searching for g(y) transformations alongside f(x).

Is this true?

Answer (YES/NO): NO